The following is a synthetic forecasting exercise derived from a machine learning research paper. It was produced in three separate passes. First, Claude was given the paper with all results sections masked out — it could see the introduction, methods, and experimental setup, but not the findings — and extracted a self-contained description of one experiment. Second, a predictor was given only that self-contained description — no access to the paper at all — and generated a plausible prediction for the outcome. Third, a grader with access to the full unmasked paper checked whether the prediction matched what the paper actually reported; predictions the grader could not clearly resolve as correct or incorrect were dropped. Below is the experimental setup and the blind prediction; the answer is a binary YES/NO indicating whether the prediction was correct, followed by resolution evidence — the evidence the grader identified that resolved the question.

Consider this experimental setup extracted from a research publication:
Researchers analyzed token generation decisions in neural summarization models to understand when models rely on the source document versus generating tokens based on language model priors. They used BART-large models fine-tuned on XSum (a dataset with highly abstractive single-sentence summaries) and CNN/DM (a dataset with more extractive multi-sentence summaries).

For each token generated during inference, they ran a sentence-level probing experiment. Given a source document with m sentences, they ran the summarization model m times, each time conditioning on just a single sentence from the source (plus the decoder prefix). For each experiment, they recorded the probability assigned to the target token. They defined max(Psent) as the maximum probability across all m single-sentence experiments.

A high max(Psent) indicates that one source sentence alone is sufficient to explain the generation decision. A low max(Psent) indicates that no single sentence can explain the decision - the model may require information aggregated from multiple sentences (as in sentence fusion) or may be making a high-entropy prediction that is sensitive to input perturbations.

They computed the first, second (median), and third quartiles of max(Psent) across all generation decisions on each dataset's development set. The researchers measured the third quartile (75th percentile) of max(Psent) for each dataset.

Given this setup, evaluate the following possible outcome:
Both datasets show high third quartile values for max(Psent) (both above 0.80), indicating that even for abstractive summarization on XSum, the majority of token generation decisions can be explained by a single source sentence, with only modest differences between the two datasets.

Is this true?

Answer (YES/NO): YES